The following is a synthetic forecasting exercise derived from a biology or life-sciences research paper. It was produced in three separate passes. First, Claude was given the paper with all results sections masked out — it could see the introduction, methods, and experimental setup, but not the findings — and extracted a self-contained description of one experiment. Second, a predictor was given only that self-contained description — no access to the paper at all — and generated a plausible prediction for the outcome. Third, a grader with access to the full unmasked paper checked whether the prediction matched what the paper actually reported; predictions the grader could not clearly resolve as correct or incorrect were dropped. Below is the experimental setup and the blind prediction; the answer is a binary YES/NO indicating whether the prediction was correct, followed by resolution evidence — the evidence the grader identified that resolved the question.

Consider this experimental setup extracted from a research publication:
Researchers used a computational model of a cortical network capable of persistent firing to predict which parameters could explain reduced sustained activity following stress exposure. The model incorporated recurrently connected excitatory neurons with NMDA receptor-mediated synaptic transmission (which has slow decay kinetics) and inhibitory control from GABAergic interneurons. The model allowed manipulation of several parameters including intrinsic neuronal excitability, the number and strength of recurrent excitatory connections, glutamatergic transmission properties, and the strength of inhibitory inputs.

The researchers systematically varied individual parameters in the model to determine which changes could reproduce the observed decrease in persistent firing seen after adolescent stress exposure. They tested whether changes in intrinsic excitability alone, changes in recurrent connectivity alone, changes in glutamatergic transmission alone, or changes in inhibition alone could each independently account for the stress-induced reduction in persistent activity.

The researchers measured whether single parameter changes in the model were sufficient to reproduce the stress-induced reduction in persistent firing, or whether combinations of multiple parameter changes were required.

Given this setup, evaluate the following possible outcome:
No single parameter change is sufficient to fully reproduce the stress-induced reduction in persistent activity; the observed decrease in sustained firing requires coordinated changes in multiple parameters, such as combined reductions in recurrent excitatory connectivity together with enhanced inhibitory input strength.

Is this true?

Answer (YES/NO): YES